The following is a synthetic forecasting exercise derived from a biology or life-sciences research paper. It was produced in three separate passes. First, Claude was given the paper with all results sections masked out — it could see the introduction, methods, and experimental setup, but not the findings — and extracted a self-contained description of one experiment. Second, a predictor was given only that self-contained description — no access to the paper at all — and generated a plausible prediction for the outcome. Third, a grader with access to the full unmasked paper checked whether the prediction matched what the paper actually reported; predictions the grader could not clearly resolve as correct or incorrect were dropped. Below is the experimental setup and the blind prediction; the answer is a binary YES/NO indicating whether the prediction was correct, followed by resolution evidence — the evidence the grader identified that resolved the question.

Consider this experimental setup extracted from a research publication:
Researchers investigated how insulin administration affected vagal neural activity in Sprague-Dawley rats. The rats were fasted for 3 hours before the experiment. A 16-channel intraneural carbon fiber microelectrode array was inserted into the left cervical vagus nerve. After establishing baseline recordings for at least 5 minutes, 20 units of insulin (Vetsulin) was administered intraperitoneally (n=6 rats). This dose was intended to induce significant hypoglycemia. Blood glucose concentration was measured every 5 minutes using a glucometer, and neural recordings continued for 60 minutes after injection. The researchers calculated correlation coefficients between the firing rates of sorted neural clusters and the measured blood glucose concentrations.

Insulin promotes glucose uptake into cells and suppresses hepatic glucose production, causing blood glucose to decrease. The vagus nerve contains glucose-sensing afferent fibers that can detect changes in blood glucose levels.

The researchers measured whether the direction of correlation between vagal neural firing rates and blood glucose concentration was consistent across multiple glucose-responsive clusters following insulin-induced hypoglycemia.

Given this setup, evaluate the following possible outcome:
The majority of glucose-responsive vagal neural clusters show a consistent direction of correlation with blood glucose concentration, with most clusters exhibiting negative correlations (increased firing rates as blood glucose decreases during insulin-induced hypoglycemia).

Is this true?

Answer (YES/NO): NO